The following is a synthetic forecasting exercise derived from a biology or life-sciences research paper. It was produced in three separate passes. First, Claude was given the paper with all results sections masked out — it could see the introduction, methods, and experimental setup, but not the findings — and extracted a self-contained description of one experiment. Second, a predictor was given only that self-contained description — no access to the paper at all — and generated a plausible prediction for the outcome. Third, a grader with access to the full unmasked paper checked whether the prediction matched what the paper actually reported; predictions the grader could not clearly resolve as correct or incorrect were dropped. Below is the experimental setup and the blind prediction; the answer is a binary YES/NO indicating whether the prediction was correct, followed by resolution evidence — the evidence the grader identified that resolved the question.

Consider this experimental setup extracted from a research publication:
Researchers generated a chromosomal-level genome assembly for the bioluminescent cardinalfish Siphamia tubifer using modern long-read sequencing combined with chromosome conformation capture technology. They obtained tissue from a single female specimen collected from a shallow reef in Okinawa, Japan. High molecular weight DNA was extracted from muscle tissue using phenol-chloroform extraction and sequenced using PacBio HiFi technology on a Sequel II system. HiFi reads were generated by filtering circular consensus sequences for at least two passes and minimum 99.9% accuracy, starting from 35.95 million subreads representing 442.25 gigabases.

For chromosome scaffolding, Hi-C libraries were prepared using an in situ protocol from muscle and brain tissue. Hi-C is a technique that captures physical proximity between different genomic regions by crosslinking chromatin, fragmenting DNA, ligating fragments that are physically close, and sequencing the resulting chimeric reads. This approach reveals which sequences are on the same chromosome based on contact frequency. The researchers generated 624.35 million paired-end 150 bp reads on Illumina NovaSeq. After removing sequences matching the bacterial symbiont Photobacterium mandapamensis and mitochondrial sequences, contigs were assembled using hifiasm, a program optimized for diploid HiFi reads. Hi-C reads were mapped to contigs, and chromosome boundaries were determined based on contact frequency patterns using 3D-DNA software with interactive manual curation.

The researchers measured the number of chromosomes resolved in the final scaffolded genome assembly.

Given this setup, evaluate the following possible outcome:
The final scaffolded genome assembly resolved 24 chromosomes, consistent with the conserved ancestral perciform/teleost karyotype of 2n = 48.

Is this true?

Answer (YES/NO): NO